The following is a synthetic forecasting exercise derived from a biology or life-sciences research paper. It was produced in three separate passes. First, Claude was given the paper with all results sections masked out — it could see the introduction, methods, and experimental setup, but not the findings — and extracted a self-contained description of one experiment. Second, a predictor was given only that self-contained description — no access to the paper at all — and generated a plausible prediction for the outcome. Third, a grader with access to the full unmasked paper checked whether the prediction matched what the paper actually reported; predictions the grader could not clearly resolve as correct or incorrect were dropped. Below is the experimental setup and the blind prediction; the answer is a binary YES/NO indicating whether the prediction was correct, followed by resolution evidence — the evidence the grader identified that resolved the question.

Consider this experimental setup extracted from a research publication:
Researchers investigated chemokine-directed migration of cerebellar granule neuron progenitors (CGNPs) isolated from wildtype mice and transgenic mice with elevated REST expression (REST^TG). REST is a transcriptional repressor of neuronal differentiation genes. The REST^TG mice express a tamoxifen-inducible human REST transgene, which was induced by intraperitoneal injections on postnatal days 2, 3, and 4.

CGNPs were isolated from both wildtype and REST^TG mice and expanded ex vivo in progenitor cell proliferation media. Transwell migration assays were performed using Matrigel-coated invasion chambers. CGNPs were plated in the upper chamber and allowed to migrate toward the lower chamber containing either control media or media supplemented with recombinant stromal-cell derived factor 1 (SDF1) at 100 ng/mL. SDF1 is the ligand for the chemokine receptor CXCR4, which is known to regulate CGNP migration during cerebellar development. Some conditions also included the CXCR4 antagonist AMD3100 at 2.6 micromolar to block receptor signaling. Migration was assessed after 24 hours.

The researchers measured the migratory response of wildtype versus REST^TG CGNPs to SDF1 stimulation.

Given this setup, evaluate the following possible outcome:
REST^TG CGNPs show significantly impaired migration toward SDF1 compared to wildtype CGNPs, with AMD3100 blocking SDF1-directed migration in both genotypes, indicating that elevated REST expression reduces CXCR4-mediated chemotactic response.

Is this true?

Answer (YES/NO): NO